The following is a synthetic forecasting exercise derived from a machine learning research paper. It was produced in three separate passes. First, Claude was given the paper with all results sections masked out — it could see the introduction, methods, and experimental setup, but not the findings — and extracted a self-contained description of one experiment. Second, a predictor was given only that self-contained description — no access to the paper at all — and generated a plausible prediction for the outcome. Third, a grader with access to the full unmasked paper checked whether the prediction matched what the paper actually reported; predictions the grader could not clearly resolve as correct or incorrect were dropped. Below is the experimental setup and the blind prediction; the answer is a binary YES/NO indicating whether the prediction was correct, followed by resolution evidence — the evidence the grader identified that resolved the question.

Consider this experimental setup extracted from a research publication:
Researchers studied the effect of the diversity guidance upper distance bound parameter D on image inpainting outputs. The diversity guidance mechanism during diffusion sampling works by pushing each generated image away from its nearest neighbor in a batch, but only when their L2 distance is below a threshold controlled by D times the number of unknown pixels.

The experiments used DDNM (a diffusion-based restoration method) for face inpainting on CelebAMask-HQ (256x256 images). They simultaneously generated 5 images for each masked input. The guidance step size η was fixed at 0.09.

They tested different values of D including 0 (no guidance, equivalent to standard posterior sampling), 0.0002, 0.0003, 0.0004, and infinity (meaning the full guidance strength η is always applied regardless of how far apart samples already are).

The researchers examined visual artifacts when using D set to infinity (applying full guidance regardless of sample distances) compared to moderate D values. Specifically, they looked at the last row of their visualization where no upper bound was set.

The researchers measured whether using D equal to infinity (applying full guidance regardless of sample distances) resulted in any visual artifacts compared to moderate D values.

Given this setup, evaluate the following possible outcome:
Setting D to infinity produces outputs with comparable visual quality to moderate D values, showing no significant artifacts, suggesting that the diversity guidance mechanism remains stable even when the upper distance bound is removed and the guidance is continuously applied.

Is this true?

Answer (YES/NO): NO